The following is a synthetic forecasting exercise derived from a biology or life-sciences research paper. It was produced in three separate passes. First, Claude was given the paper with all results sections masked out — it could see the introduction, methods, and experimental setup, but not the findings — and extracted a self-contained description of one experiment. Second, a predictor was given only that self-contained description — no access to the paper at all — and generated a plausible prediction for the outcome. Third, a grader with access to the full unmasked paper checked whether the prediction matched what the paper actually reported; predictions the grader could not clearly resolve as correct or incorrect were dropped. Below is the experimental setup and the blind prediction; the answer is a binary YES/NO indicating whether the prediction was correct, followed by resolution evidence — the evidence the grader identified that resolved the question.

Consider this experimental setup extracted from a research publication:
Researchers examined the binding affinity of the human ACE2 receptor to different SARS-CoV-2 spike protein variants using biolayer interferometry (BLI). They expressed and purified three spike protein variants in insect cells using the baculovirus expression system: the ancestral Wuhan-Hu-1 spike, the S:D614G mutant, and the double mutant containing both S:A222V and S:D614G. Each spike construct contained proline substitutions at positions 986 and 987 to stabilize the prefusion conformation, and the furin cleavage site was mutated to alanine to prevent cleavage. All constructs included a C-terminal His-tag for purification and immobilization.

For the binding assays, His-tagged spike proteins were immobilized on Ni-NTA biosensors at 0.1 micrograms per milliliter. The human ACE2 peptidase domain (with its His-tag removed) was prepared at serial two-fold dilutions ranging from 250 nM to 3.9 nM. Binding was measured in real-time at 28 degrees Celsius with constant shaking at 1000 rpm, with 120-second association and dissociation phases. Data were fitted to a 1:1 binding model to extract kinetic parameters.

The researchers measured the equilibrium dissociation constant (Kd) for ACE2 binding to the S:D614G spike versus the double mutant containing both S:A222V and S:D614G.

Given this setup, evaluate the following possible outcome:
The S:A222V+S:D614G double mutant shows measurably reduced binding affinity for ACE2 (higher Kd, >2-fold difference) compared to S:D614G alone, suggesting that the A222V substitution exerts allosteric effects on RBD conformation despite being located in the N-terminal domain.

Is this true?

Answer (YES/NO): NO